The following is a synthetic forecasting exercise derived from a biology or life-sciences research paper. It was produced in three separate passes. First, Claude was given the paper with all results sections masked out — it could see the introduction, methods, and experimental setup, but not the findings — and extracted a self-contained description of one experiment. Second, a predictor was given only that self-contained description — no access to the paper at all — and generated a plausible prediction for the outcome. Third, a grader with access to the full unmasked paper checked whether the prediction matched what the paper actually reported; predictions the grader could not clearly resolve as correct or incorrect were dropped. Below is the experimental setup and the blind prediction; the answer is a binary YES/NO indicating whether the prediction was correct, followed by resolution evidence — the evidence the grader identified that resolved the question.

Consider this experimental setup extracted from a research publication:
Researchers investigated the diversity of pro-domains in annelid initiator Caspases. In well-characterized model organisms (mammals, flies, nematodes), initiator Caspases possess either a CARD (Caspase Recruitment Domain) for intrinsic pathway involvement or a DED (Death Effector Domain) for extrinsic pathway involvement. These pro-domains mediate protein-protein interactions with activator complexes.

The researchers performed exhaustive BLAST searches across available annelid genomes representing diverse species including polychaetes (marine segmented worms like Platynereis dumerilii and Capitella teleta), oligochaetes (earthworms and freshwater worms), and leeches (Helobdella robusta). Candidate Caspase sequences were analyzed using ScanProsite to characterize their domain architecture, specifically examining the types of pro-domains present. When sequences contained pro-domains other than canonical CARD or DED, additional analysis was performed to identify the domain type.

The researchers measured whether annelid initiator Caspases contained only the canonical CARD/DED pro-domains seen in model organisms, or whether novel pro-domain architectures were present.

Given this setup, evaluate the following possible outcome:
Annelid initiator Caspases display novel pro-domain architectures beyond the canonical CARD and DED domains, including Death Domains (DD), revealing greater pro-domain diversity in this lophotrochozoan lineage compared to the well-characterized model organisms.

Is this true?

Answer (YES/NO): NO